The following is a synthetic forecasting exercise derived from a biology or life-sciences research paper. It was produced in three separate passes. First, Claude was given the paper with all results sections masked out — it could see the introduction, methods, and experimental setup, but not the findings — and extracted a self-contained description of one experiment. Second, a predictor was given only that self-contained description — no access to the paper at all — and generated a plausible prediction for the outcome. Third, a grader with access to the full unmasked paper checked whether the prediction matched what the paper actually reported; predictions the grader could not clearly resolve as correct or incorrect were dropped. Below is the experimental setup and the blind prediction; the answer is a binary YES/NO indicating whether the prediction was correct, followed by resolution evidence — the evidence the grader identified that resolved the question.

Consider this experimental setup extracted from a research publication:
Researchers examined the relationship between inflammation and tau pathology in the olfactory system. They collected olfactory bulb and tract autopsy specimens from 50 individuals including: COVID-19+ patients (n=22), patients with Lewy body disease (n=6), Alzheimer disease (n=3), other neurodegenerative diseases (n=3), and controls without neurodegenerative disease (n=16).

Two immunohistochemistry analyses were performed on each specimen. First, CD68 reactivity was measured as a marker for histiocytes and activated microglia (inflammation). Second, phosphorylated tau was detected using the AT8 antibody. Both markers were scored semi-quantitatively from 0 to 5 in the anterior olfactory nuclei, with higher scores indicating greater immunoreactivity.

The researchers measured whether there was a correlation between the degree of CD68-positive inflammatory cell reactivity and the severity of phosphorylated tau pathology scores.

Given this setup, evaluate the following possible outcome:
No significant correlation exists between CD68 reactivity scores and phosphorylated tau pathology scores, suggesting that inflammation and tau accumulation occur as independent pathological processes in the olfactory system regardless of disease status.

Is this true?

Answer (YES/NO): NO